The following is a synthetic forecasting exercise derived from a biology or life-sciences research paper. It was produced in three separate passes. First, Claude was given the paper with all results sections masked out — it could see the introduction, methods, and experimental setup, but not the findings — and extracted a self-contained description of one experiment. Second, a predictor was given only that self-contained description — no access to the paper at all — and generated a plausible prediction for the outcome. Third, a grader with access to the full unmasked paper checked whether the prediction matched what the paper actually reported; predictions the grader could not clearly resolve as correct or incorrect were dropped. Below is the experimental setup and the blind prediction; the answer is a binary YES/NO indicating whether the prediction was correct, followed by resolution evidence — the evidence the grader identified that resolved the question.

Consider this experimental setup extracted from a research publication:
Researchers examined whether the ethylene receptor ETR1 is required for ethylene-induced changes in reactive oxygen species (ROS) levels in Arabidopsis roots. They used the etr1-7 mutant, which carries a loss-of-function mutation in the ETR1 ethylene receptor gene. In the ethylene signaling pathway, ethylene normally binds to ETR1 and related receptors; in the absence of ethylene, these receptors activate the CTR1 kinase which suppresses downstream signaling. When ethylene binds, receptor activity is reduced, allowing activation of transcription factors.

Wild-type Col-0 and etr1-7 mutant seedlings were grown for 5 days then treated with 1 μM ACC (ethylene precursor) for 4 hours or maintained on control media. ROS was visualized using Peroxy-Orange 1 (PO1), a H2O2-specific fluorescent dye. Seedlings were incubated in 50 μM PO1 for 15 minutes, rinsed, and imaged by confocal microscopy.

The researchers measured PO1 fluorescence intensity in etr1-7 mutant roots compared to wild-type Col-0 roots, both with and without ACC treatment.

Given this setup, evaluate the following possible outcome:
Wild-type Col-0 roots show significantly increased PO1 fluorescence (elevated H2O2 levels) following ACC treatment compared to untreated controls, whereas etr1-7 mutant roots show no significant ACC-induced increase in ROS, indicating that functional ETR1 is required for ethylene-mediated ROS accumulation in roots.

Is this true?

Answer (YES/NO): NO